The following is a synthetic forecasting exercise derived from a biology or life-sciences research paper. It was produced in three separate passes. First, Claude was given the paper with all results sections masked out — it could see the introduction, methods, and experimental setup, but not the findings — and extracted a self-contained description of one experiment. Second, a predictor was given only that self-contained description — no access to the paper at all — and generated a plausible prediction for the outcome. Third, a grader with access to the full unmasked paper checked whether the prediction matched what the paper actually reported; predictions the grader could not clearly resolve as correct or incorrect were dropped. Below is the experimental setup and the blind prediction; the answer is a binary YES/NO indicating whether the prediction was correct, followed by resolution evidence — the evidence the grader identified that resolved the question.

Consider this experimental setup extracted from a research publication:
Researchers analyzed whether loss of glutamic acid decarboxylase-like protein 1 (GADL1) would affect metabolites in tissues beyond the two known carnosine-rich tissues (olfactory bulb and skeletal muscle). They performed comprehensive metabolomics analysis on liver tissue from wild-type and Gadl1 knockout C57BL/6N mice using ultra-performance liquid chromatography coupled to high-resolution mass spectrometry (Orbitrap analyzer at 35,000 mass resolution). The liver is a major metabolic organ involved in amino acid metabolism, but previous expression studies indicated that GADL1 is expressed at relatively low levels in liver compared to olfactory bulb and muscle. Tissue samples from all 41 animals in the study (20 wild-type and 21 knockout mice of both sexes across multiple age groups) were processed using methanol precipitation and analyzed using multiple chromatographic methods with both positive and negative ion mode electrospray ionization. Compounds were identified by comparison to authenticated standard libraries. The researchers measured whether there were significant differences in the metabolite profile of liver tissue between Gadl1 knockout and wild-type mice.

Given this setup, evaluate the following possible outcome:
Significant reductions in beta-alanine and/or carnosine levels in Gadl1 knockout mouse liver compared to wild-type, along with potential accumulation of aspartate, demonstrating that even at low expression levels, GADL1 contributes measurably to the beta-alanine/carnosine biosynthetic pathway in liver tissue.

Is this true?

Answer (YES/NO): NO